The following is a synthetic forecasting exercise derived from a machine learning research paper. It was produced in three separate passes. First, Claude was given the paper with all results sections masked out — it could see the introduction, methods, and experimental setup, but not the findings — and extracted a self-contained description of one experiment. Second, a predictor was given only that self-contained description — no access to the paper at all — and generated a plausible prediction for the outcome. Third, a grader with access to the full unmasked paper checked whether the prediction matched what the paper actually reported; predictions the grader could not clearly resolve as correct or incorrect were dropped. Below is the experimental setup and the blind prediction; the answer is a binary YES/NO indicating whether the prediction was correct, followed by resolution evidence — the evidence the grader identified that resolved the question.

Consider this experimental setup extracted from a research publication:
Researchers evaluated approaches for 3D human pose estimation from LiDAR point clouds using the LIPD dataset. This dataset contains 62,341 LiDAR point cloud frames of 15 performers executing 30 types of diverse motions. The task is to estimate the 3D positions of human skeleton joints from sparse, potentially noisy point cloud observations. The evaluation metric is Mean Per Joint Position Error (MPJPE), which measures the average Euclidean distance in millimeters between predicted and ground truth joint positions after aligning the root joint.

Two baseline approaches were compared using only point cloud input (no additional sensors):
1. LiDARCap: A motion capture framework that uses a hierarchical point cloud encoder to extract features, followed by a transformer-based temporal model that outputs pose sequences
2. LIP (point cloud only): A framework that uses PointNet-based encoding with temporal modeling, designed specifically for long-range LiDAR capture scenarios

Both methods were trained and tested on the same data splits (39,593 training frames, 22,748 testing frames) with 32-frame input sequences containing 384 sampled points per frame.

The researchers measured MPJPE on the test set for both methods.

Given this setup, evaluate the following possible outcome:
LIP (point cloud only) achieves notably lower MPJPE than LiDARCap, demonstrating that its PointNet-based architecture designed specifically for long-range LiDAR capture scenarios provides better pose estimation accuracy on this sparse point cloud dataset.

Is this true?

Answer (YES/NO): YES